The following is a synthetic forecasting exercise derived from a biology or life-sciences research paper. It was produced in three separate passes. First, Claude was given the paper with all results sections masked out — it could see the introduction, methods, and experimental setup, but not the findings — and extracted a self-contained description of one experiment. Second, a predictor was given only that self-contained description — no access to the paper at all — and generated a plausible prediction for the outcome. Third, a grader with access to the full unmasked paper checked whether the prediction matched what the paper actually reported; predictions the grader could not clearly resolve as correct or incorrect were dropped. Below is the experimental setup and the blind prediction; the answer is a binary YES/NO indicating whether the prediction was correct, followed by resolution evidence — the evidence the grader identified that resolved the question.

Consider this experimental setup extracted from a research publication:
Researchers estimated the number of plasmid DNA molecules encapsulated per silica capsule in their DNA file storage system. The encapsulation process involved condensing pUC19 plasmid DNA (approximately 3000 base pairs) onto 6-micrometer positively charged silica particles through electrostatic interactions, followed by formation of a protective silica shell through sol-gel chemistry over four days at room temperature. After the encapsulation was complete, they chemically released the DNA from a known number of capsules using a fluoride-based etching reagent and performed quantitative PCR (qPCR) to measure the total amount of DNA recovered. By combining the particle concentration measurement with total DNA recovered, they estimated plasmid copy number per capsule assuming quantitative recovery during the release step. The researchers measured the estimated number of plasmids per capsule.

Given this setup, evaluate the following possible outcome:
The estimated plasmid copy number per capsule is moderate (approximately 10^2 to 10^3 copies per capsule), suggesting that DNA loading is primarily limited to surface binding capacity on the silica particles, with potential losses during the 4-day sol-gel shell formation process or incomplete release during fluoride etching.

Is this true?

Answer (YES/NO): NO